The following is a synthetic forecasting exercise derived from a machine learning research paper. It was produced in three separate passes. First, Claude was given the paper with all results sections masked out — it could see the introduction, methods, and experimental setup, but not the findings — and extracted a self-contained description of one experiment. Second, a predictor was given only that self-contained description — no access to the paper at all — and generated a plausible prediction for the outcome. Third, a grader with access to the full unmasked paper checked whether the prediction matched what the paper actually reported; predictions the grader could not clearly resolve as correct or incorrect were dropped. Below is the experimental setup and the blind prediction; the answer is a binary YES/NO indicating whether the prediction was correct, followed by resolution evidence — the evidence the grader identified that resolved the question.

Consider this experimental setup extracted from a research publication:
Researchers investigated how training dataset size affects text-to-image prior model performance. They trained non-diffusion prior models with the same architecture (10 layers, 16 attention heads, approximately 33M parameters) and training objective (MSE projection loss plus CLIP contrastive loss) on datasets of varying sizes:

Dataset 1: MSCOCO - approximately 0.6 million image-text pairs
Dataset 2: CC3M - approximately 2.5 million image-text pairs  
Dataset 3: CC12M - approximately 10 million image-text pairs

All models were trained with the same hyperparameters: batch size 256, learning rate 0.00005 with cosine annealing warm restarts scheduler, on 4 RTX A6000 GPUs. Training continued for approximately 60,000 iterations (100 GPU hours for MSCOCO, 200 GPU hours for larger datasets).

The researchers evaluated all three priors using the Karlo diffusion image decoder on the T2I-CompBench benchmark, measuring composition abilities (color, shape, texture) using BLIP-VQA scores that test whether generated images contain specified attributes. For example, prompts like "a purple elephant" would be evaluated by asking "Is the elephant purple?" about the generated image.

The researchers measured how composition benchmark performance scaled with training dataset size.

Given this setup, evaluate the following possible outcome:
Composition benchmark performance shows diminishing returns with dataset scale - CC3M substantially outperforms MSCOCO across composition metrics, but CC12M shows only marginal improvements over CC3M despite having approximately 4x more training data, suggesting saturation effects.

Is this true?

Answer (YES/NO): NO